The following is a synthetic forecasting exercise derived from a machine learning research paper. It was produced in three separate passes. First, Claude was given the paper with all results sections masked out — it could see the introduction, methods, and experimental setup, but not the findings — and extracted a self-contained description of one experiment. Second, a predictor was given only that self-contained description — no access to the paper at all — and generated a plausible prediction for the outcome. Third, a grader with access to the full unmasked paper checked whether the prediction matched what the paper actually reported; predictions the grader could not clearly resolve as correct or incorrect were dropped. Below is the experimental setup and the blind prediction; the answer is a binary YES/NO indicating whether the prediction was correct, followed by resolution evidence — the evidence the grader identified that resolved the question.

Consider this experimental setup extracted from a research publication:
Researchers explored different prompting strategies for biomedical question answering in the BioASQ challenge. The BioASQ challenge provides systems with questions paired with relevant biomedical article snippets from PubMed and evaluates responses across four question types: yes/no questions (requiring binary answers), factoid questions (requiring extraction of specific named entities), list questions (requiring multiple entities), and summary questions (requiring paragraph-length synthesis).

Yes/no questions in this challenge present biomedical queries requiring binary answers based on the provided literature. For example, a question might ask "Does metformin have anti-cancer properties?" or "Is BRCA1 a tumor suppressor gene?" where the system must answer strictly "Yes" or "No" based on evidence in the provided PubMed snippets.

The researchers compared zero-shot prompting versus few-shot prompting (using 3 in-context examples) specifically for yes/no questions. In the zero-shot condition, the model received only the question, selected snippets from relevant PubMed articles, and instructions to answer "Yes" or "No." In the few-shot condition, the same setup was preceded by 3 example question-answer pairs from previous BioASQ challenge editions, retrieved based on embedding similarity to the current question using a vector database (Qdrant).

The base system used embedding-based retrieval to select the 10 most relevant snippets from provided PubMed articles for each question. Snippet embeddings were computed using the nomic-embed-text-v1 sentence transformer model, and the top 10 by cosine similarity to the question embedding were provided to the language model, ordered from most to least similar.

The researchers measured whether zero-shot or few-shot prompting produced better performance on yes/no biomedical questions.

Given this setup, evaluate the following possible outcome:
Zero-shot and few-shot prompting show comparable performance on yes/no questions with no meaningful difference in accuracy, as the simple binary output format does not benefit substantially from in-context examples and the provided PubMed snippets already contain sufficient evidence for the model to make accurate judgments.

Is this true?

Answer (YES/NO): NO